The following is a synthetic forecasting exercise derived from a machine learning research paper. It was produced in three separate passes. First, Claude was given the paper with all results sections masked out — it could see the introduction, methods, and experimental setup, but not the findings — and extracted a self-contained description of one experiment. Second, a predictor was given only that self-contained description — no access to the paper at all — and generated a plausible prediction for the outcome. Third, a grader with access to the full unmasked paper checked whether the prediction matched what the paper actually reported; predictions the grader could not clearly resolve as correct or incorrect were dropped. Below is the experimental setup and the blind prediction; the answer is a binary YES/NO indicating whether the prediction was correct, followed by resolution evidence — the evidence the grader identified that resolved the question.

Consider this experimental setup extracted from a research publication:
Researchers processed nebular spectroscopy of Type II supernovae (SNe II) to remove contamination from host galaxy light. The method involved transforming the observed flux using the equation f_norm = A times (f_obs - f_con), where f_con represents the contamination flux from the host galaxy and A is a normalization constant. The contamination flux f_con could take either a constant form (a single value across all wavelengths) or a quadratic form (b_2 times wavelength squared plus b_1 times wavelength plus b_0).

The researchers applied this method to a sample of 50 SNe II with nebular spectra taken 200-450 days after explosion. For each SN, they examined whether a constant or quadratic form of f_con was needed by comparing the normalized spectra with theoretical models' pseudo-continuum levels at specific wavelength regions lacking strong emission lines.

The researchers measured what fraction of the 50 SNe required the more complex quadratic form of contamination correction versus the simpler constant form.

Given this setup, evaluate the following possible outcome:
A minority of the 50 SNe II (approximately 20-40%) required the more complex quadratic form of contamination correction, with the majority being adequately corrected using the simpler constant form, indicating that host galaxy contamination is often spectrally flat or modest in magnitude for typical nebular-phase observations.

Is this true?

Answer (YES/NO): NO